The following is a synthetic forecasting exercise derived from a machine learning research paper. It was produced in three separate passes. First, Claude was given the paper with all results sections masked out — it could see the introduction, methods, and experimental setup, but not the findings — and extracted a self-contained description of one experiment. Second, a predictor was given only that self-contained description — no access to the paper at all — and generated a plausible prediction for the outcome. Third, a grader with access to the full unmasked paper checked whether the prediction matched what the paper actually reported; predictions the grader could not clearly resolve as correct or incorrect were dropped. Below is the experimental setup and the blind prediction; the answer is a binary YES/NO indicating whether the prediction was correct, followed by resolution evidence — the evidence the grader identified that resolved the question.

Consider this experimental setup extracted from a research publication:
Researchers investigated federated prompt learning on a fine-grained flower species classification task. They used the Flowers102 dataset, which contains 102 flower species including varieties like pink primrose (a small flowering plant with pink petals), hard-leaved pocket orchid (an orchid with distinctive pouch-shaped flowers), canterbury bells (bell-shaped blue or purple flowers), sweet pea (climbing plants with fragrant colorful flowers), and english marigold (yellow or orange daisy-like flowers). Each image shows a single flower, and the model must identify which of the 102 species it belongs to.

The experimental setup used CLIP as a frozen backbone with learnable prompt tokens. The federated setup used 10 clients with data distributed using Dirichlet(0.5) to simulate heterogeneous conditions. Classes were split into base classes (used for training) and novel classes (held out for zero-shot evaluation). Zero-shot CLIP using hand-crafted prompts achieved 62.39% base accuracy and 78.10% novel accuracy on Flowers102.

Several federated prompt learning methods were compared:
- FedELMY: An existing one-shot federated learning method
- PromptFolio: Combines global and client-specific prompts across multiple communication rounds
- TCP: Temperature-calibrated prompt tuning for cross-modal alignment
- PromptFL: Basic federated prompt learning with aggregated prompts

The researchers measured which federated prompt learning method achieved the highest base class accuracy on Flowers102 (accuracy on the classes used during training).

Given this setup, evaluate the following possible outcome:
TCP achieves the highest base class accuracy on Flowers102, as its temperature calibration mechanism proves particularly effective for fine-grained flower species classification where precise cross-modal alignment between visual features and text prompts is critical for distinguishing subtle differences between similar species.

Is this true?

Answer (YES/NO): NO